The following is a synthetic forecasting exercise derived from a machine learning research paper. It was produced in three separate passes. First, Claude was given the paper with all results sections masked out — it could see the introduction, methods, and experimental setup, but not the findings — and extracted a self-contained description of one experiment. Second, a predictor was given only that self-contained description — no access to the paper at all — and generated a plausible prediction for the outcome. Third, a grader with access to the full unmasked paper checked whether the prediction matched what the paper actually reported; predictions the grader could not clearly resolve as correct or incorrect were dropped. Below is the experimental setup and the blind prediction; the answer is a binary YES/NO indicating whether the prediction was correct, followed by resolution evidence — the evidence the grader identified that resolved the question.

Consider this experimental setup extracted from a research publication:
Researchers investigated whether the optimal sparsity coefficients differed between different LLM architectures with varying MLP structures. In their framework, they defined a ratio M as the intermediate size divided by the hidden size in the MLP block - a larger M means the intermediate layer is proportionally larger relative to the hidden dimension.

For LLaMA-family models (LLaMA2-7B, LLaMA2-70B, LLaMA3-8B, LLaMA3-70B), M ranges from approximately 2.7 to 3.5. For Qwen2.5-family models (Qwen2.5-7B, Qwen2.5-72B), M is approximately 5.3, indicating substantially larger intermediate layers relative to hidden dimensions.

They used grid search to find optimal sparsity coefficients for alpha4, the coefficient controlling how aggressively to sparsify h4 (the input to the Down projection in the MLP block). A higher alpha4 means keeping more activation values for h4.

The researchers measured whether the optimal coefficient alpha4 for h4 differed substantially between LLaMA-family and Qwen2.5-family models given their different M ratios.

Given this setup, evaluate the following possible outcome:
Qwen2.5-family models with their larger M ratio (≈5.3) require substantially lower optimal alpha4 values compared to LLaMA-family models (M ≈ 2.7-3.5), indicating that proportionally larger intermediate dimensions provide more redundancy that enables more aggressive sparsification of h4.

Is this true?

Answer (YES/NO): NO